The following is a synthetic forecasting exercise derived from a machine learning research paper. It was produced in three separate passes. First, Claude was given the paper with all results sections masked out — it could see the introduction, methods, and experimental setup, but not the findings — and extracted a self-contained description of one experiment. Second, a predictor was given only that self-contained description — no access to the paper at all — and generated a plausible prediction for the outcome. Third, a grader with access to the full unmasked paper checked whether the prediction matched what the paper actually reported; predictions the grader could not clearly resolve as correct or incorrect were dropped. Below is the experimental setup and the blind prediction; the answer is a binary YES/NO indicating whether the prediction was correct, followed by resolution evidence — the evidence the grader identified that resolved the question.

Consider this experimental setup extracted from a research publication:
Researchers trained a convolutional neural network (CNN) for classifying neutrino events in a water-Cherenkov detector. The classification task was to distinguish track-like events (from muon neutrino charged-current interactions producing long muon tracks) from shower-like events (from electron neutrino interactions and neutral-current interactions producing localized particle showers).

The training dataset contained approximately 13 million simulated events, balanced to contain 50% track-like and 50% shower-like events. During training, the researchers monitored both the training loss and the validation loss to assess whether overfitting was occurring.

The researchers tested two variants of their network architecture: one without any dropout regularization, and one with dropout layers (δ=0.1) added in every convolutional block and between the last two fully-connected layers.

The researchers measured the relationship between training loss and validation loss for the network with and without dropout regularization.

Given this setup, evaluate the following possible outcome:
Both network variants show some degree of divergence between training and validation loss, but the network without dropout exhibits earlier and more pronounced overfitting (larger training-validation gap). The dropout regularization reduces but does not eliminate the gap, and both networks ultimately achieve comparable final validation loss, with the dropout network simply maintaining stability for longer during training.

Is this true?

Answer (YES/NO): NO